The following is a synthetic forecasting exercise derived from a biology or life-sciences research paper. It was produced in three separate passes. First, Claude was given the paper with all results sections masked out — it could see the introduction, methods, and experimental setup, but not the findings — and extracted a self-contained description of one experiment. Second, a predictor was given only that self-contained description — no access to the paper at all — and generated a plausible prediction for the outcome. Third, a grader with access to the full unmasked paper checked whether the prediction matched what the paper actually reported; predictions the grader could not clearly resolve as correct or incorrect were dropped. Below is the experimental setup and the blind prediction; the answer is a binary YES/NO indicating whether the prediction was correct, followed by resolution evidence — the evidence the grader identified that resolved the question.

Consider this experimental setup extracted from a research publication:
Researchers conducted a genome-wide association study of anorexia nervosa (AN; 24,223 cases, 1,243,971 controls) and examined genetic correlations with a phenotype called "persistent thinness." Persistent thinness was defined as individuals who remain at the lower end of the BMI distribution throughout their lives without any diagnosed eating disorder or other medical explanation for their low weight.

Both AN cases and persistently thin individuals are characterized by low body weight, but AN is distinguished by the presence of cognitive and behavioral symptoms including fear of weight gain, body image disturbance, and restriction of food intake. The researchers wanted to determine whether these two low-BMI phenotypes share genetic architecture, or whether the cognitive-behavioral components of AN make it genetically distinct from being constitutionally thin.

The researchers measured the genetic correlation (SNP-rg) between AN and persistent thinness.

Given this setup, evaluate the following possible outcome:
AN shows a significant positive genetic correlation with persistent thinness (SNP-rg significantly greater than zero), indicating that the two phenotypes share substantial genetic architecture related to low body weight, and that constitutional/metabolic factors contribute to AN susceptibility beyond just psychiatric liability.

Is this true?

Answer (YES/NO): NO